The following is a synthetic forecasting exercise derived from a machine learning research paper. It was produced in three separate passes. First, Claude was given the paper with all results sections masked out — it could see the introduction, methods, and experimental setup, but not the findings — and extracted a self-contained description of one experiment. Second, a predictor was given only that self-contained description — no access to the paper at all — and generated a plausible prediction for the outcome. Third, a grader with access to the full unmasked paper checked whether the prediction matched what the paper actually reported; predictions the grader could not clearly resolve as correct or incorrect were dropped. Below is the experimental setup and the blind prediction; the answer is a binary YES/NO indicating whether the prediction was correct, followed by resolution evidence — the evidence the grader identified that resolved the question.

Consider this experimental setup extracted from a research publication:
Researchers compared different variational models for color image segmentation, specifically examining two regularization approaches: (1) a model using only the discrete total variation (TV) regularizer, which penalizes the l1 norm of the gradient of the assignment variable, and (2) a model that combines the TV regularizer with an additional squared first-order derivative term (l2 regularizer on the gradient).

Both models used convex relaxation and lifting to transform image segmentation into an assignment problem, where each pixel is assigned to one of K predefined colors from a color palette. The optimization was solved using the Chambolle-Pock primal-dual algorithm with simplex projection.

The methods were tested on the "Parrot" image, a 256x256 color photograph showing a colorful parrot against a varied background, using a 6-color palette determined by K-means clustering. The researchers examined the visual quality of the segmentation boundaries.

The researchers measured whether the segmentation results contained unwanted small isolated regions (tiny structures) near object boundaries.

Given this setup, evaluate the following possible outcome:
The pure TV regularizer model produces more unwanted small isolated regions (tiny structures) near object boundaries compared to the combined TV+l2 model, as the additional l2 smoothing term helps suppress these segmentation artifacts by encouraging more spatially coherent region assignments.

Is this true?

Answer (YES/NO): YES